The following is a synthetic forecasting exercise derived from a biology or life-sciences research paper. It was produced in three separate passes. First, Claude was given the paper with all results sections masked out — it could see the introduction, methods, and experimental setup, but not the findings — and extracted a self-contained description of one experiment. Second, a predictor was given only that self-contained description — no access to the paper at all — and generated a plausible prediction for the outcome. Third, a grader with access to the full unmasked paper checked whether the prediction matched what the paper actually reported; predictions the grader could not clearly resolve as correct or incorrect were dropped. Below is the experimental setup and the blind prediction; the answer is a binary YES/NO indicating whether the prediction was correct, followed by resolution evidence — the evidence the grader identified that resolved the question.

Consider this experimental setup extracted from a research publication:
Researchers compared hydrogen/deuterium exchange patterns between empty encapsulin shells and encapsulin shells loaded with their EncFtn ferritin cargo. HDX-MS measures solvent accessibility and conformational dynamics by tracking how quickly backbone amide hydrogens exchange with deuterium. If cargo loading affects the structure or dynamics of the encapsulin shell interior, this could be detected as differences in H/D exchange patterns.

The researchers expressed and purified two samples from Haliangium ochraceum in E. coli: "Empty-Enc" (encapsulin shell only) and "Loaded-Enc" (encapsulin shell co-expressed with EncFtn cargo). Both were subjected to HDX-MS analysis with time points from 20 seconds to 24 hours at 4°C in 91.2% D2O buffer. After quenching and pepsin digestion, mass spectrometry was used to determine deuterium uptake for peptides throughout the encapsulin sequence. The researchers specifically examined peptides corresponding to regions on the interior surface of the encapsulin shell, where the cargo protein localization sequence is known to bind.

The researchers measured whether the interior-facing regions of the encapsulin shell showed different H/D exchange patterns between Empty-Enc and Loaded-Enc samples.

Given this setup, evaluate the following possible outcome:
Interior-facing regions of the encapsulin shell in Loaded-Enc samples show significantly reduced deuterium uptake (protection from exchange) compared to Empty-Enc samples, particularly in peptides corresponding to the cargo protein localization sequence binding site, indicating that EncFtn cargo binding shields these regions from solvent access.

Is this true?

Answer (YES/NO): NO